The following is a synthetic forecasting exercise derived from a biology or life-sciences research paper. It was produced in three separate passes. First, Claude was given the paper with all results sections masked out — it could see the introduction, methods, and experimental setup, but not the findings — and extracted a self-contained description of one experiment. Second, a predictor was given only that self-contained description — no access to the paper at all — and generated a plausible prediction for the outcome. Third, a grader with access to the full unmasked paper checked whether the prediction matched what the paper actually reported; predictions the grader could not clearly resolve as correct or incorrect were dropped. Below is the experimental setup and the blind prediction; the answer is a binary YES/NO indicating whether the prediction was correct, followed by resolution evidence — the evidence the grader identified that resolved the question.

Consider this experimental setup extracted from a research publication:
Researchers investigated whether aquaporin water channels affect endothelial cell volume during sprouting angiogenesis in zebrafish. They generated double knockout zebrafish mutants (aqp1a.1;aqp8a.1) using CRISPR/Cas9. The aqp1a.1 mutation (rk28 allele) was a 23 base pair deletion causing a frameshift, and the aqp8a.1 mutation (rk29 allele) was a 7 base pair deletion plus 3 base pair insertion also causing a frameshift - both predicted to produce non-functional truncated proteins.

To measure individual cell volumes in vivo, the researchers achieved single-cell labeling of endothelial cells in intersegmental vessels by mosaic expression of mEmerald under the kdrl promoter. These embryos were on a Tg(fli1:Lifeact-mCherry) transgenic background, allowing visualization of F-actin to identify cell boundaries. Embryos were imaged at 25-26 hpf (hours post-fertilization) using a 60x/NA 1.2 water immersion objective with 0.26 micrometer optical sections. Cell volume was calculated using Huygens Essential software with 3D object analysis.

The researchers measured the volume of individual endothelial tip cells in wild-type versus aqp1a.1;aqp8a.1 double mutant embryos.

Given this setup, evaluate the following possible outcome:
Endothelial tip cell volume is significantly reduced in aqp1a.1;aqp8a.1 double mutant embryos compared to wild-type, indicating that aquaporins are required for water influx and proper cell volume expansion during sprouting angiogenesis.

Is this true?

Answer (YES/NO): YES